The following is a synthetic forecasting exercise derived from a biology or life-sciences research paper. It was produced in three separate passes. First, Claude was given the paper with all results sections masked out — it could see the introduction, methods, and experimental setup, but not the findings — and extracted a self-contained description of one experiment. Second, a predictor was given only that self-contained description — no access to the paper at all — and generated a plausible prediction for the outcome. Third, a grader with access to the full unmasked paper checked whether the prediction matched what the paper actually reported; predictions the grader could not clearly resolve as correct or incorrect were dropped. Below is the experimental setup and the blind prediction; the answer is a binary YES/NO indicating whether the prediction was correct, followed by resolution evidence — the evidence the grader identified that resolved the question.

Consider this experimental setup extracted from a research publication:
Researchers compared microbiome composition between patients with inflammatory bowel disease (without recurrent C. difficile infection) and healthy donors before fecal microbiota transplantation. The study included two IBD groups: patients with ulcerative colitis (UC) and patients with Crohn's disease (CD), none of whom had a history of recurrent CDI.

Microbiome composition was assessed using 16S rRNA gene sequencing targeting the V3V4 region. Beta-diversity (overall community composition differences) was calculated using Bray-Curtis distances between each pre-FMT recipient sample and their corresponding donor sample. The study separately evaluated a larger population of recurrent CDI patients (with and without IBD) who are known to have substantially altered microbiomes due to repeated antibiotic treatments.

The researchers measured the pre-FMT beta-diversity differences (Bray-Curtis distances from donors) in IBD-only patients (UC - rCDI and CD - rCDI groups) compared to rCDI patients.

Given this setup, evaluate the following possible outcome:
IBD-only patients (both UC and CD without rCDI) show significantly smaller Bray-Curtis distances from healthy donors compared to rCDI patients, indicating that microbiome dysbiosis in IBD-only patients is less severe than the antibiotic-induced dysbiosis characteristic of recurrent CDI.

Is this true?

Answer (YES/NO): YES